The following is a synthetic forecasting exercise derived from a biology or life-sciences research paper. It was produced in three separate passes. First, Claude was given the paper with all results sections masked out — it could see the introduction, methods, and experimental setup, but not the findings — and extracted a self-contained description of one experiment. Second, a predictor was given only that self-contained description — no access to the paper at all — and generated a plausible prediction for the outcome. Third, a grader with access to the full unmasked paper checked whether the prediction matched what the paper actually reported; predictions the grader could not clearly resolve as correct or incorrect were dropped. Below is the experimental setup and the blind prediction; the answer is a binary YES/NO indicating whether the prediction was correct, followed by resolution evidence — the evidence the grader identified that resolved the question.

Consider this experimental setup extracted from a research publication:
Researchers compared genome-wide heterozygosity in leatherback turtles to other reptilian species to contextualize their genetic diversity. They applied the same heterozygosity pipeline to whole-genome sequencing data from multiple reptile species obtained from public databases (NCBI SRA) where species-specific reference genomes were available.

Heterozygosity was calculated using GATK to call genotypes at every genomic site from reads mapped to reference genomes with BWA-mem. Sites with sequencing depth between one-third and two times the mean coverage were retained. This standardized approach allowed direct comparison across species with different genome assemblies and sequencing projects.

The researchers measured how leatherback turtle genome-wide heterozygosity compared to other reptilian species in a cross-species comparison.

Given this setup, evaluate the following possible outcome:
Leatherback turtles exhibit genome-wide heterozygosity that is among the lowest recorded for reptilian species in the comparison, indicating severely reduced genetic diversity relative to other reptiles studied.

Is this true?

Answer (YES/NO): YES